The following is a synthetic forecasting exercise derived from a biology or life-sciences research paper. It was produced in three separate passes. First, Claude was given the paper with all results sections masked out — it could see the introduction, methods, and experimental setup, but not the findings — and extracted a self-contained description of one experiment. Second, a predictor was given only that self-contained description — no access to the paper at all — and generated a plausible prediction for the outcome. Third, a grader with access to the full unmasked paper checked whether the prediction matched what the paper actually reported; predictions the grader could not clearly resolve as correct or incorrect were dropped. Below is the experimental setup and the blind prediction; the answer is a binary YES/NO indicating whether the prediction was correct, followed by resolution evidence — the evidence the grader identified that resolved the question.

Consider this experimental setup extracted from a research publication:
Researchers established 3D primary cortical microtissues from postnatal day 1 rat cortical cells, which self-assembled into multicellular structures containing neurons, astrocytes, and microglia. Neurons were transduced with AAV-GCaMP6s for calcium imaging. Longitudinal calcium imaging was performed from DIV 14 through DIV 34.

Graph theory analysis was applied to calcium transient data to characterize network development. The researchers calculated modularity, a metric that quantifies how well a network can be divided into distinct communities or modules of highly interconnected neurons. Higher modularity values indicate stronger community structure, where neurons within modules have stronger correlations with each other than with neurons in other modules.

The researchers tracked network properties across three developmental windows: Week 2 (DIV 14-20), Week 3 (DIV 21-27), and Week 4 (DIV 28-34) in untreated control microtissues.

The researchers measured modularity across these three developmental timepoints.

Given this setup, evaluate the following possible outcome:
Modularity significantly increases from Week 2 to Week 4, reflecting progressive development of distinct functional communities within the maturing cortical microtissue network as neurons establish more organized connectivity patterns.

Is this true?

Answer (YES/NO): YES